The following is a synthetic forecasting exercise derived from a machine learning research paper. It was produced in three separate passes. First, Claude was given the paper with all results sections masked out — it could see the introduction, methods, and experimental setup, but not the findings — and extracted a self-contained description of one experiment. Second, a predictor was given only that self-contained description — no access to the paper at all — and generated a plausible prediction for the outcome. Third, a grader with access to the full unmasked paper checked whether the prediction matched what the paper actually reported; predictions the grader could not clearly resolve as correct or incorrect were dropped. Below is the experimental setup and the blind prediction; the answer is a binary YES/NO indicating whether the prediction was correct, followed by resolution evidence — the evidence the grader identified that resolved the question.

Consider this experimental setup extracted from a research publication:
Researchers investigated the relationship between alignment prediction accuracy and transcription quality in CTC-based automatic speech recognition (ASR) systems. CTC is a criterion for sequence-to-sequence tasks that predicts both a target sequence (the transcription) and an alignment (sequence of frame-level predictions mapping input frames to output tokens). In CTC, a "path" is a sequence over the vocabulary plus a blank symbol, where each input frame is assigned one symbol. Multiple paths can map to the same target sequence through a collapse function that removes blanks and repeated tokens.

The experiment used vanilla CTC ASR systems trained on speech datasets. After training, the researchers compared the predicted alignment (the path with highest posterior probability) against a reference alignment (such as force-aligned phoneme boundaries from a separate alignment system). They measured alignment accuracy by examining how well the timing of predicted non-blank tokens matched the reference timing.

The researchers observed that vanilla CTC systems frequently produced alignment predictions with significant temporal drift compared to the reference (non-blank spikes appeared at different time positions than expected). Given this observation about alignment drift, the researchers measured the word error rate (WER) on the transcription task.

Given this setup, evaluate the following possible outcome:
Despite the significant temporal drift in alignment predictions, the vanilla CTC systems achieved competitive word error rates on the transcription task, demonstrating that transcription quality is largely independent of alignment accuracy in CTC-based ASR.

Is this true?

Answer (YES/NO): YES